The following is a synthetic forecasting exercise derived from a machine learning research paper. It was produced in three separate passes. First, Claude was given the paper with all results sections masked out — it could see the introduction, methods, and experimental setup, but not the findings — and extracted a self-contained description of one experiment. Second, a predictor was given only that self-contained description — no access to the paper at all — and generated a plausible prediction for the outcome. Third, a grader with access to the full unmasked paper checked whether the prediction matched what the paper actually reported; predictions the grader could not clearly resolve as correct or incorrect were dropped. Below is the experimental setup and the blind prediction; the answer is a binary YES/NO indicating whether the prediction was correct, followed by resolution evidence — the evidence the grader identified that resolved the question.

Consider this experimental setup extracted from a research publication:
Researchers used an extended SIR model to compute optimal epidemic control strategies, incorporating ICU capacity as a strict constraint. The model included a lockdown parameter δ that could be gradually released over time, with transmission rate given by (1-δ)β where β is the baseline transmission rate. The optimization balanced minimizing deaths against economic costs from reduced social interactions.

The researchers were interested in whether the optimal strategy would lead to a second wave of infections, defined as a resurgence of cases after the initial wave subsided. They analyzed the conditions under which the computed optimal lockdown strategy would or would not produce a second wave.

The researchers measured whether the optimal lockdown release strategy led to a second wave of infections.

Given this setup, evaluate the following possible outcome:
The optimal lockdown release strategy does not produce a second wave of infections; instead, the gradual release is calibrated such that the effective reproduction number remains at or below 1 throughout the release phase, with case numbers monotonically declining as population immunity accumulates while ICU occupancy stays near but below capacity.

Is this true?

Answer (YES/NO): NO